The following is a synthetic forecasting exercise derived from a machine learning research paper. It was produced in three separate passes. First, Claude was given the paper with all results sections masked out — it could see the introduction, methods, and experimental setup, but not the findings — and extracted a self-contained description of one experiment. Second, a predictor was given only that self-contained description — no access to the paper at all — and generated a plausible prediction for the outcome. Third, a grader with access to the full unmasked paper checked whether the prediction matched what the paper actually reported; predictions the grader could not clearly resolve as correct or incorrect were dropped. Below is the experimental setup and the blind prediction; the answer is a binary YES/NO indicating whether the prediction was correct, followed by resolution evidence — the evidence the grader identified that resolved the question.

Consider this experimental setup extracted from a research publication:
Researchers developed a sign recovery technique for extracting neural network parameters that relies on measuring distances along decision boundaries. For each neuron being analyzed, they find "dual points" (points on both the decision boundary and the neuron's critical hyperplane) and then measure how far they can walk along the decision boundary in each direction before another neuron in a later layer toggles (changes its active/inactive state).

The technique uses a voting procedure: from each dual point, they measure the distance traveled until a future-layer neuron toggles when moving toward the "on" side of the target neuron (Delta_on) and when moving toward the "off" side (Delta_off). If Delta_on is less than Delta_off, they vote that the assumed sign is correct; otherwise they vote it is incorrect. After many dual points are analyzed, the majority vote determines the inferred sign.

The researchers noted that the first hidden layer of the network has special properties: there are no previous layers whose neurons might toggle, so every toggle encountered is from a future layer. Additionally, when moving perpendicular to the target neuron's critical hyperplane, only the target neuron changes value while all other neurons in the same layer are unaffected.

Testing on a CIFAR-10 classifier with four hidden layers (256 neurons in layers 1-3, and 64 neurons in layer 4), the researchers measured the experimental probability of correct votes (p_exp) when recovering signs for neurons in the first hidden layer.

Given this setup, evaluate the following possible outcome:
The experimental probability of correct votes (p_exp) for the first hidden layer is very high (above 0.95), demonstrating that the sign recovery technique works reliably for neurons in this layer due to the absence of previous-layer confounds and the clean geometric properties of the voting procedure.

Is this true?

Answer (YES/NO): YES